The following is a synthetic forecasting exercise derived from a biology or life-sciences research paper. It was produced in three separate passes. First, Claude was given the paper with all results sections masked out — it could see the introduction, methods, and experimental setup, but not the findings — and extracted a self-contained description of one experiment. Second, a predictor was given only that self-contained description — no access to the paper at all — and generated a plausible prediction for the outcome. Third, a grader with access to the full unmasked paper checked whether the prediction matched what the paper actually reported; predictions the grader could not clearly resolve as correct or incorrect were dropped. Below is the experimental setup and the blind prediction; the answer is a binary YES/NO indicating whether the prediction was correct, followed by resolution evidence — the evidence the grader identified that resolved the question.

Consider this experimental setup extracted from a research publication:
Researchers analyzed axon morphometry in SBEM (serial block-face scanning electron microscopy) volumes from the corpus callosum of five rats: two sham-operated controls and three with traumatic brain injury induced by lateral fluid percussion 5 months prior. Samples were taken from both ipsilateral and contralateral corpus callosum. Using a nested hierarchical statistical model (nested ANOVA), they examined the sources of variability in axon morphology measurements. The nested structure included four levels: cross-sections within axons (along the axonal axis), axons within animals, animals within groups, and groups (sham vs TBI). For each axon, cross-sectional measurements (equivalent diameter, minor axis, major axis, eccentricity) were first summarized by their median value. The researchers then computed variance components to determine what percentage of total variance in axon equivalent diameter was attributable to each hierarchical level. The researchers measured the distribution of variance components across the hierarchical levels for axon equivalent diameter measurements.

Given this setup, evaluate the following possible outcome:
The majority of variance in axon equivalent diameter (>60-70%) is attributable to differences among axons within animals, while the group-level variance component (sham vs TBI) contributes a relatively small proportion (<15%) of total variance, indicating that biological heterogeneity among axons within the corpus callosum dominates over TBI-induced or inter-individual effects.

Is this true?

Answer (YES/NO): NO